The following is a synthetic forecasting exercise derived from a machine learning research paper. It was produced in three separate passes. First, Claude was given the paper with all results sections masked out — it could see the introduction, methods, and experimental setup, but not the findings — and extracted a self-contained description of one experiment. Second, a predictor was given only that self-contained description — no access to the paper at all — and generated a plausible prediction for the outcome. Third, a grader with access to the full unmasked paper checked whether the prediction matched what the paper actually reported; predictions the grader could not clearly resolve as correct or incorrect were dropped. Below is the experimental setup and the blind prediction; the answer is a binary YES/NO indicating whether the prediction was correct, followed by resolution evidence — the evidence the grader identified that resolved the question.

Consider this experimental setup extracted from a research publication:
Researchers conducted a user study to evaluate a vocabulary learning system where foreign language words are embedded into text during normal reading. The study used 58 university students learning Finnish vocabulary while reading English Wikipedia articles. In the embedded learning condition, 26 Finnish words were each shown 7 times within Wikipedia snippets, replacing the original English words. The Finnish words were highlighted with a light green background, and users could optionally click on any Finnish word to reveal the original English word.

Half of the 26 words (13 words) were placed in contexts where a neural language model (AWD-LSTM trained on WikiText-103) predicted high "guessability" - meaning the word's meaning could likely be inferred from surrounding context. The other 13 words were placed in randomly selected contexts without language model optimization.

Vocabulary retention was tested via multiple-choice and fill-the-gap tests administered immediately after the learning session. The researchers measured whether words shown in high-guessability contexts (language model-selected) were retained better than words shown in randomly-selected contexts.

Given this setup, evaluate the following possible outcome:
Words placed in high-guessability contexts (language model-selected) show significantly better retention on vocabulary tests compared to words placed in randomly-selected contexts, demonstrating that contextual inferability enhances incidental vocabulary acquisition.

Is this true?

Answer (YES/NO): NO